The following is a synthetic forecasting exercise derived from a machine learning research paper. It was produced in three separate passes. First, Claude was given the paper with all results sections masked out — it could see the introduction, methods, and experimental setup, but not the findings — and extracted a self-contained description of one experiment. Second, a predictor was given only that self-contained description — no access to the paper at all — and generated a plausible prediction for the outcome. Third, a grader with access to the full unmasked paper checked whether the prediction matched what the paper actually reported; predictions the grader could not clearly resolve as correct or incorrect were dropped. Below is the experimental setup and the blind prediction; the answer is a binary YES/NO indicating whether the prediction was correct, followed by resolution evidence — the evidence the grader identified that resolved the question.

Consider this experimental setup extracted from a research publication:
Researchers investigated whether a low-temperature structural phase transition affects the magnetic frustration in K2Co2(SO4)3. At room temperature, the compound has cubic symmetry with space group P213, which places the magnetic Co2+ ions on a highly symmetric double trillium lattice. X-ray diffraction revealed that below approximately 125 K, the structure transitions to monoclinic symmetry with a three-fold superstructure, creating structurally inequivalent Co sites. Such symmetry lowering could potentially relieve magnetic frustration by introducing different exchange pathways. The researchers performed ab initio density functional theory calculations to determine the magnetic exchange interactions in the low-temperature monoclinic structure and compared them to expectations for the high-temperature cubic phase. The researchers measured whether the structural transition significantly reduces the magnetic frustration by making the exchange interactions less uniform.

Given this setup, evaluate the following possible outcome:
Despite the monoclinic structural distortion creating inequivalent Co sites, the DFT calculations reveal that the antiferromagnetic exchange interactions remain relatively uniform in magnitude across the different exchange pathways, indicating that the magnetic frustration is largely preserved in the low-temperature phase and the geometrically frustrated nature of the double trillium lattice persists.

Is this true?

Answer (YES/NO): NO